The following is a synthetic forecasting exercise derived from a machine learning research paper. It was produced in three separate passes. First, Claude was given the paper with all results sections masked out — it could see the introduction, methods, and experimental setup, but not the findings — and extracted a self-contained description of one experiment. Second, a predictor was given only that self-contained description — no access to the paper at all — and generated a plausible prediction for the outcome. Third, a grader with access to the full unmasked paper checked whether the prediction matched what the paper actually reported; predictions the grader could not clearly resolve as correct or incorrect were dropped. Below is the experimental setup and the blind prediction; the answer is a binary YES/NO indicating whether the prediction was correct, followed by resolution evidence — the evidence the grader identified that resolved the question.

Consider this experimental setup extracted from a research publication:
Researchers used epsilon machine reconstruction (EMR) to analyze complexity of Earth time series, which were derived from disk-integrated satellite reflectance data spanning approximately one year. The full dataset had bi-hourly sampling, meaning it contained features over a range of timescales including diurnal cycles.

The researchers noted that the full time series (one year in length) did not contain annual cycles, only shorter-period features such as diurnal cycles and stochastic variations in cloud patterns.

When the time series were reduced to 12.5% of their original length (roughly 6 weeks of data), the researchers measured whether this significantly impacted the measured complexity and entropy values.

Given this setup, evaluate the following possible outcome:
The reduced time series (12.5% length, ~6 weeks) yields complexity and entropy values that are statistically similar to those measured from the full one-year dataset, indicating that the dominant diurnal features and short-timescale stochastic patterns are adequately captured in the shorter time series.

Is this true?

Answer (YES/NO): NO